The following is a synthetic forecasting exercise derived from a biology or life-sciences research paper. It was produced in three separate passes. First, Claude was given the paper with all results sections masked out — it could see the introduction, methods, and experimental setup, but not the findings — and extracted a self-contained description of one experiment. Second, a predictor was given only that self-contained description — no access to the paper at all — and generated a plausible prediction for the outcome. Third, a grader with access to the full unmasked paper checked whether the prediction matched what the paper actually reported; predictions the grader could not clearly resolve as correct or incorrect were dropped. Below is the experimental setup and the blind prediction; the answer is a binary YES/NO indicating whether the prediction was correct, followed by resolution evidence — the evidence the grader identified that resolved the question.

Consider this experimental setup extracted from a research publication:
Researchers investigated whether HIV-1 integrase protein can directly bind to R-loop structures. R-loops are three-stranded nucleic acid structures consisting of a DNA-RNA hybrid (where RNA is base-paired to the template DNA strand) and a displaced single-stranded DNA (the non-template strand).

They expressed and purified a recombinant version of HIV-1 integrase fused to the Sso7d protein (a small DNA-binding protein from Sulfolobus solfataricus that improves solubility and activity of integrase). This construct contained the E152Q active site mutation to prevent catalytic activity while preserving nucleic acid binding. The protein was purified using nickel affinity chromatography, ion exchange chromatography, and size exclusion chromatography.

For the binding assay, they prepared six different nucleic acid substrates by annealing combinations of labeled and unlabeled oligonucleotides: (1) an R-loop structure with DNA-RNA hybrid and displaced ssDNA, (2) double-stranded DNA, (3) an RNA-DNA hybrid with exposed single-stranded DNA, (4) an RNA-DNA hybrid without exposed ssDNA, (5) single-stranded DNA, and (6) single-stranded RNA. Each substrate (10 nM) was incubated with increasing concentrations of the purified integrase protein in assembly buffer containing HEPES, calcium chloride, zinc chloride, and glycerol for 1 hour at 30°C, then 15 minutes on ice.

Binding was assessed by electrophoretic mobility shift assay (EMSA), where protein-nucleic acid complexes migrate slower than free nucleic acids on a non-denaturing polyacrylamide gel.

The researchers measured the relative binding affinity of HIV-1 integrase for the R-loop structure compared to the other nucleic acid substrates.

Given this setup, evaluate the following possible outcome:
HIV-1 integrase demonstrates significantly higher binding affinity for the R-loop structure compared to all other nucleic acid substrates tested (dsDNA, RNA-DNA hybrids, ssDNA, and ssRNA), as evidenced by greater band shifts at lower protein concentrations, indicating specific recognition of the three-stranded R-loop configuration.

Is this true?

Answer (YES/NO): NO